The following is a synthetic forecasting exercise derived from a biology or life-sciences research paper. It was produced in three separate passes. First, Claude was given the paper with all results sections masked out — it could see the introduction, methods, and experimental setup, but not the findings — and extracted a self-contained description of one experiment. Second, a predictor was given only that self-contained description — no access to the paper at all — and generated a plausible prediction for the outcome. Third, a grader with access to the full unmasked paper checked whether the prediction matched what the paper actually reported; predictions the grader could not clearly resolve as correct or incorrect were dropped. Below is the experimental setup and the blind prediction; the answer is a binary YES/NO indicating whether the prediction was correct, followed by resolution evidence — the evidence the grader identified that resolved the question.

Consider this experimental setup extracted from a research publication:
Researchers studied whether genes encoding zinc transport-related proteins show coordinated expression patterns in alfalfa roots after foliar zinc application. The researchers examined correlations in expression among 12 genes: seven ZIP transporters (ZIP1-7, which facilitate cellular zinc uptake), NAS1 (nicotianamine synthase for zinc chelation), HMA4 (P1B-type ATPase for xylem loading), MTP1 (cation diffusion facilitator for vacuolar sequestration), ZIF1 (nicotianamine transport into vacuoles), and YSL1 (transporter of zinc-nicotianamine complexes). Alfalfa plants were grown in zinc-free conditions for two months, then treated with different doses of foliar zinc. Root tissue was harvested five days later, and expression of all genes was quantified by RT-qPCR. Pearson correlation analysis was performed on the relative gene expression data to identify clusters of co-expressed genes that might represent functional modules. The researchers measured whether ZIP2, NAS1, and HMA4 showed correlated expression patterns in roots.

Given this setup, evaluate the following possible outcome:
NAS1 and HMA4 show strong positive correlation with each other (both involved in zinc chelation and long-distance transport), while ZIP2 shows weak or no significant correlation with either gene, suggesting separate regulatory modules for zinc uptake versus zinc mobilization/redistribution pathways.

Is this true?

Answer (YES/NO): NO